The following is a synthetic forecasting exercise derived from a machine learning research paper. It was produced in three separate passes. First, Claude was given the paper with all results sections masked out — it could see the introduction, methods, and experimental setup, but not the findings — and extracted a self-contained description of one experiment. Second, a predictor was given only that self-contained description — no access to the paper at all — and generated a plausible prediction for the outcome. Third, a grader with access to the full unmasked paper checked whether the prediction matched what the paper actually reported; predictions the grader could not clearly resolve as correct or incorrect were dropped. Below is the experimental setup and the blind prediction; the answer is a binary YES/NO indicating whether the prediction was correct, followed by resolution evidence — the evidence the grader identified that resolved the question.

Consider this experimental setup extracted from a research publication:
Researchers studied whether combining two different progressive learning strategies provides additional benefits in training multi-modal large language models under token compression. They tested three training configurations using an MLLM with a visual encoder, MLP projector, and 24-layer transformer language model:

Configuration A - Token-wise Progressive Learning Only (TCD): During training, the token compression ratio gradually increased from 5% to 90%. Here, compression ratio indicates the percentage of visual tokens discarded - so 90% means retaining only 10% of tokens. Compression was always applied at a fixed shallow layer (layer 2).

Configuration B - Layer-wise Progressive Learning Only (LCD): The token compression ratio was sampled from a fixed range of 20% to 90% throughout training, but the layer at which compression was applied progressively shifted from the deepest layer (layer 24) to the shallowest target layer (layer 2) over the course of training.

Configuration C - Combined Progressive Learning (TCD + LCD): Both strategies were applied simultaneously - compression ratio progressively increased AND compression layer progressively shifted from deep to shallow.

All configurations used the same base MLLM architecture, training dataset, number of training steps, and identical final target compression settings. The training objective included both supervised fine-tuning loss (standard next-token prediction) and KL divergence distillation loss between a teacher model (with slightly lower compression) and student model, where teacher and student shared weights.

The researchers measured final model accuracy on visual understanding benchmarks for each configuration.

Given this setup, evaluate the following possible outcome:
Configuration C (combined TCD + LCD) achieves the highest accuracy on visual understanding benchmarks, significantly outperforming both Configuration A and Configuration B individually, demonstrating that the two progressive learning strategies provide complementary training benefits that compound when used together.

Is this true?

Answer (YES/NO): NO